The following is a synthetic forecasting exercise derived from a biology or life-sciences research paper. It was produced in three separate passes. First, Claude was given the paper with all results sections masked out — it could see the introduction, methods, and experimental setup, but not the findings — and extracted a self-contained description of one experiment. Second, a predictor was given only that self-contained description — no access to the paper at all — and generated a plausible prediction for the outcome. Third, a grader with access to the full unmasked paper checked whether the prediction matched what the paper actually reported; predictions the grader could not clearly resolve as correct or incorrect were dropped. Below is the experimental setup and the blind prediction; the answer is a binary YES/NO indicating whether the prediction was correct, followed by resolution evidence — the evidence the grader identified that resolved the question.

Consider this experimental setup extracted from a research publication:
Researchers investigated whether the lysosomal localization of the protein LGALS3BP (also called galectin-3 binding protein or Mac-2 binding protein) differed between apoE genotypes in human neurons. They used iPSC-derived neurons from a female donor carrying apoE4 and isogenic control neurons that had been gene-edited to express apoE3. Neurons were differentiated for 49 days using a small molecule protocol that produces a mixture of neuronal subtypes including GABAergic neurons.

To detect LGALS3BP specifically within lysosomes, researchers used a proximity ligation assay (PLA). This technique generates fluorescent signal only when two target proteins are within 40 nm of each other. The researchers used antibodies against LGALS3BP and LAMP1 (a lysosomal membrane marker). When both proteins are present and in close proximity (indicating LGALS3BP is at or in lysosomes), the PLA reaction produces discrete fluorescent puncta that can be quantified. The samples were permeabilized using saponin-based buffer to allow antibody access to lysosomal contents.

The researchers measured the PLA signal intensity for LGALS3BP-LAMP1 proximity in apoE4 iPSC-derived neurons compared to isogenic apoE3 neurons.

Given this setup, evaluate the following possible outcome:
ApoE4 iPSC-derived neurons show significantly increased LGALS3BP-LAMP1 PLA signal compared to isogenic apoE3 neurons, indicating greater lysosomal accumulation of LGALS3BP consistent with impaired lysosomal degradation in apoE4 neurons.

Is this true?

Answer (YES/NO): NO